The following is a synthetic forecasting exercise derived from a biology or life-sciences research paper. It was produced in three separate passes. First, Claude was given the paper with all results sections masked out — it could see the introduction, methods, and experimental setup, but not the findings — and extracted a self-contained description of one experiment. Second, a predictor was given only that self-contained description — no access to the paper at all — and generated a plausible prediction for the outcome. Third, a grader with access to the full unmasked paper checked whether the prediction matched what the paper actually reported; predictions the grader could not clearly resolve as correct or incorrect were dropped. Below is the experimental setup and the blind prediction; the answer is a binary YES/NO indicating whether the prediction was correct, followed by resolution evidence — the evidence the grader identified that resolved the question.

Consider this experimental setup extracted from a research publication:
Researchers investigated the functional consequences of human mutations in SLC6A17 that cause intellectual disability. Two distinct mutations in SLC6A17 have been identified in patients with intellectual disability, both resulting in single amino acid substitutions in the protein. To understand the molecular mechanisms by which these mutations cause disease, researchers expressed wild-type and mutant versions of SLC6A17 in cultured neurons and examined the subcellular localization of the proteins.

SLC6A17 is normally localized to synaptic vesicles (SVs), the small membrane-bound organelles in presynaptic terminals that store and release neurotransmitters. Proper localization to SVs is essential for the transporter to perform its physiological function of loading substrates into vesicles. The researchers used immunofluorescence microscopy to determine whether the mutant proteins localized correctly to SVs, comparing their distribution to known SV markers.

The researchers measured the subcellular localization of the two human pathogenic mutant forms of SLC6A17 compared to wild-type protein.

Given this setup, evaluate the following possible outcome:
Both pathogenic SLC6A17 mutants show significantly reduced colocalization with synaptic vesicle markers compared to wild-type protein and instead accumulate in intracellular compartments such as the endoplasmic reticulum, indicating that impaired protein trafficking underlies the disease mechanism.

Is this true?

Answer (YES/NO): NO